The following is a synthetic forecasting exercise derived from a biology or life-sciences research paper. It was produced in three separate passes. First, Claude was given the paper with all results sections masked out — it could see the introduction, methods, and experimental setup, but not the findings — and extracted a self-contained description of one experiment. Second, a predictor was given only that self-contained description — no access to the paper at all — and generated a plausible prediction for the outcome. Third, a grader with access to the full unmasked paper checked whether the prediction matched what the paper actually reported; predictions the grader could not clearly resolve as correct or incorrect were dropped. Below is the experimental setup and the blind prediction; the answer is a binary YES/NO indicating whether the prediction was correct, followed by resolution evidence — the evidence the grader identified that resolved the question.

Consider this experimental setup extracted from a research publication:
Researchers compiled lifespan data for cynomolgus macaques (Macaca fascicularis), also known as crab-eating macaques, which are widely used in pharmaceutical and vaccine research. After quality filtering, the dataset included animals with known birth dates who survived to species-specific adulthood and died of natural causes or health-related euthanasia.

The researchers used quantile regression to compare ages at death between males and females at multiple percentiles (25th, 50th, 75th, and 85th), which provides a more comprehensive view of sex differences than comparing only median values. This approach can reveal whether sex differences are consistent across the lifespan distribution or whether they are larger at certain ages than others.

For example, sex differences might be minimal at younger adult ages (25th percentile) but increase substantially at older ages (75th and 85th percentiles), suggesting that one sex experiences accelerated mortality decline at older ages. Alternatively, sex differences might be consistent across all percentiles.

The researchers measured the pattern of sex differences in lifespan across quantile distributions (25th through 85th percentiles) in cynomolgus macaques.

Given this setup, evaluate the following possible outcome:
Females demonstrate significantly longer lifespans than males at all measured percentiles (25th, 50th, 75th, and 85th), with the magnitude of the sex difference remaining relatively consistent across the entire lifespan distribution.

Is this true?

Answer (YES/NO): NO